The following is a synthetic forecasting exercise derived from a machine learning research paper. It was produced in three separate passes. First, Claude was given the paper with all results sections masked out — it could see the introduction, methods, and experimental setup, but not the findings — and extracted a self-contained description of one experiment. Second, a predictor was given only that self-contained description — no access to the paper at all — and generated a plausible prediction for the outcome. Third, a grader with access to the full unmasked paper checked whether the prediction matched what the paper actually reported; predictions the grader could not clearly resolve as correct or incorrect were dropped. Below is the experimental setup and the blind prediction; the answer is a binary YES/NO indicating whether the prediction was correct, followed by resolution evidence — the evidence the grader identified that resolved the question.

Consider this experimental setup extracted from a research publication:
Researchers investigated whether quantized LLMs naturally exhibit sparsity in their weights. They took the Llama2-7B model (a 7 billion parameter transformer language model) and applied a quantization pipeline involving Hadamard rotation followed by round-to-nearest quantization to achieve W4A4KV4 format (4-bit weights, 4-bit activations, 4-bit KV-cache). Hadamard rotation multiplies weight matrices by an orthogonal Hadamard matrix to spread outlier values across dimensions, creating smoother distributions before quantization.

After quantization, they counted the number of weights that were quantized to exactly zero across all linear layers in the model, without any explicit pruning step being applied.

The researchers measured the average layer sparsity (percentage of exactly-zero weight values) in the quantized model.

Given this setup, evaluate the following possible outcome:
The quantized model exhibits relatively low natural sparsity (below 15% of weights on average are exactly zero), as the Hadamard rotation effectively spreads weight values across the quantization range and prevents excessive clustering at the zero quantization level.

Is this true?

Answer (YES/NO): YES